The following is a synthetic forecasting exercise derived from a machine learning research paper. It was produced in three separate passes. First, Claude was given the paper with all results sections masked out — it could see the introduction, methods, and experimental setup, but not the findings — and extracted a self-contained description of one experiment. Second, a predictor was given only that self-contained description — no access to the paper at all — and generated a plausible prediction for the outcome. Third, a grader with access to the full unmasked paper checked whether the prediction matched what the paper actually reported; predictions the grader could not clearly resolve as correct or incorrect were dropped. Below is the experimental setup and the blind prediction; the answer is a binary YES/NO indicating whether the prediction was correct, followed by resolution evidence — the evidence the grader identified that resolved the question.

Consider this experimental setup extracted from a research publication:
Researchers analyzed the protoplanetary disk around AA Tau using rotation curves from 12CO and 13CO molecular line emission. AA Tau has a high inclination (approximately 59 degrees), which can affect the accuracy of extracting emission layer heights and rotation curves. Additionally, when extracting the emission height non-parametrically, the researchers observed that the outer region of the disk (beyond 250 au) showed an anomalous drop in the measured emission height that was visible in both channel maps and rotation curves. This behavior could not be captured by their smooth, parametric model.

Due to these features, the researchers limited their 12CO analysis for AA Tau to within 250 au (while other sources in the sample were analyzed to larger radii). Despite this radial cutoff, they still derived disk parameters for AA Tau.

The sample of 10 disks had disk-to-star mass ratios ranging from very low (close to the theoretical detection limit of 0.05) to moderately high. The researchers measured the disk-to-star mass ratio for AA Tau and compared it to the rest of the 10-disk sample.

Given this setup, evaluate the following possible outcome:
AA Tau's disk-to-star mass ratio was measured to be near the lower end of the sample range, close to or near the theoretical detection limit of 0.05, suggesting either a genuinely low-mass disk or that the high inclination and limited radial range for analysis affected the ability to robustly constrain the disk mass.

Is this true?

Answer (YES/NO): NO